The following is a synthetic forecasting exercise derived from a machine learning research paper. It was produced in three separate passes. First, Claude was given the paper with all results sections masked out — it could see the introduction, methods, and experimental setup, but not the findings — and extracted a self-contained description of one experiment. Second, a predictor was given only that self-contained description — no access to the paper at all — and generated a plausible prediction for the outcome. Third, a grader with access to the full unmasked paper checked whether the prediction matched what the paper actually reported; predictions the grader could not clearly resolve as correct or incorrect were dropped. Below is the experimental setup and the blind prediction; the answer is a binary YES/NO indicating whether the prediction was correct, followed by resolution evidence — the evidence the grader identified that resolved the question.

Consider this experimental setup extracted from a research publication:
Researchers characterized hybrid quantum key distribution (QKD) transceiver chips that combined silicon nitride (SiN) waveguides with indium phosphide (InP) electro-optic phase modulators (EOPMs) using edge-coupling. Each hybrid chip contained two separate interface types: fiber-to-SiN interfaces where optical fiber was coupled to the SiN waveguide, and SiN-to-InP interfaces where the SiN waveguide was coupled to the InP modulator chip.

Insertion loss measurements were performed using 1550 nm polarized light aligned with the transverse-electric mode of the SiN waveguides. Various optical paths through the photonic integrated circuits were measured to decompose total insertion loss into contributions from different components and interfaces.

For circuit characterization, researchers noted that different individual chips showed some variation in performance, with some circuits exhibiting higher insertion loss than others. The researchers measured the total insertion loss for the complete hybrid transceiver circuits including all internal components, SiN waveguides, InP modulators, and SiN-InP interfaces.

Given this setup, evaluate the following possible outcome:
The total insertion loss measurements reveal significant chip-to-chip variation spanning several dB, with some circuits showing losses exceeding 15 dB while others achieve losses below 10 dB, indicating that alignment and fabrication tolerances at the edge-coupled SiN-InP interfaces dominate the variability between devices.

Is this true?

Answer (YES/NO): NO